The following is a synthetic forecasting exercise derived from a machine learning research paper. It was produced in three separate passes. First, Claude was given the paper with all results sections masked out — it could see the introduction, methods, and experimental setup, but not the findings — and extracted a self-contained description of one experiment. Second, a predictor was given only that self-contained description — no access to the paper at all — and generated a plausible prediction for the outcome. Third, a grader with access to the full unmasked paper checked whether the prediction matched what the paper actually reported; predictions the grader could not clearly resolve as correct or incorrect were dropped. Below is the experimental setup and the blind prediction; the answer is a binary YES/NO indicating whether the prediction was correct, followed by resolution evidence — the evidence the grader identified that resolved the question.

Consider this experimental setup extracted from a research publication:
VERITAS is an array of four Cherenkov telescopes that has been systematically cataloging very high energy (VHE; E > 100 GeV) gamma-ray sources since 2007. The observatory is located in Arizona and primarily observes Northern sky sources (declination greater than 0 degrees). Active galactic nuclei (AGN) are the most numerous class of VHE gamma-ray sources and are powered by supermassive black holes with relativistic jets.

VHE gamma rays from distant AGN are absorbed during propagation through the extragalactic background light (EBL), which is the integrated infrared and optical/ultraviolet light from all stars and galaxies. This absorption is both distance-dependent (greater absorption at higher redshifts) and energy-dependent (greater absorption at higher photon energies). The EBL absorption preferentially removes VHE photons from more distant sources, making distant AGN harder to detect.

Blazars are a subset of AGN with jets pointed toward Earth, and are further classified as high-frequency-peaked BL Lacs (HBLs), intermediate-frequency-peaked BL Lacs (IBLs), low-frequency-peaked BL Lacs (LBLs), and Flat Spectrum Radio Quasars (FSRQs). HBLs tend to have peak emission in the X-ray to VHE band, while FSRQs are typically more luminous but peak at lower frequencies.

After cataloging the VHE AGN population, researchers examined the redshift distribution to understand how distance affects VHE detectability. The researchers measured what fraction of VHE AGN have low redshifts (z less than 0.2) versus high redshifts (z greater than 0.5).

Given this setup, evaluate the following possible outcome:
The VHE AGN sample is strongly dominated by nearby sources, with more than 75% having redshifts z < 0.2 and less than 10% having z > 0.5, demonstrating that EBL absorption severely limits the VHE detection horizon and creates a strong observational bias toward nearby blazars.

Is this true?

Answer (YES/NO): NO